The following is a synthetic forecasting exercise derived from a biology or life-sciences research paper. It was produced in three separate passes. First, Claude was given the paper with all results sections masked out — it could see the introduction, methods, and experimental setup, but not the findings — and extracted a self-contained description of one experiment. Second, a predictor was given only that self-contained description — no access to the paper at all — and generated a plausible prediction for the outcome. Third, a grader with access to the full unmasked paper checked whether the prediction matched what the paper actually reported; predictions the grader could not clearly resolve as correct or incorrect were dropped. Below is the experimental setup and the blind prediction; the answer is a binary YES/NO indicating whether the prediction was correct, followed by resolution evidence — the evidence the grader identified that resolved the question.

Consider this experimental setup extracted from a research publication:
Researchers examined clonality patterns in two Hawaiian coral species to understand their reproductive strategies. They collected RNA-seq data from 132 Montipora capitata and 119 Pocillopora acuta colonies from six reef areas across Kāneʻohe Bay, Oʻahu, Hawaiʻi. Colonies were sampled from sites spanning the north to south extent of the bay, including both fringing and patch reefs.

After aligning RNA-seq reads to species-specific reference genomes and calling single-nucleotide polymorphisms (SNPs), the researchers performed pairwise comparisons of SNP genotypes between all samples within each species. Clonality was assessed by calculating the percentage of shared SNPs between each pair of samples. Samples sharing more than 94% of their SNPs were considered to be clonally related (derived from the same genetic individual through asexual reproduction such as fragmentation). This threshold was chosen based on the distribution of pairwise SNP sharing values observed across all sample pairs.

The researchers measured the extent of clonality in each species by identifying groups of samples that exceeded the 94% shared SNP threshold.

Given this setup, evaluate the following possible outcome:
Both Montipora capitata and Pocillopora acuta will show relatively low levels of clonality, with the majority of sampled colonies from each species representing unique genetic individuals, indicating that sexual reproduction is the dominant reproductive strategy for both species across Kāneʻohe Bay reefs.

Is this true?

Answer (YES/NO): NO